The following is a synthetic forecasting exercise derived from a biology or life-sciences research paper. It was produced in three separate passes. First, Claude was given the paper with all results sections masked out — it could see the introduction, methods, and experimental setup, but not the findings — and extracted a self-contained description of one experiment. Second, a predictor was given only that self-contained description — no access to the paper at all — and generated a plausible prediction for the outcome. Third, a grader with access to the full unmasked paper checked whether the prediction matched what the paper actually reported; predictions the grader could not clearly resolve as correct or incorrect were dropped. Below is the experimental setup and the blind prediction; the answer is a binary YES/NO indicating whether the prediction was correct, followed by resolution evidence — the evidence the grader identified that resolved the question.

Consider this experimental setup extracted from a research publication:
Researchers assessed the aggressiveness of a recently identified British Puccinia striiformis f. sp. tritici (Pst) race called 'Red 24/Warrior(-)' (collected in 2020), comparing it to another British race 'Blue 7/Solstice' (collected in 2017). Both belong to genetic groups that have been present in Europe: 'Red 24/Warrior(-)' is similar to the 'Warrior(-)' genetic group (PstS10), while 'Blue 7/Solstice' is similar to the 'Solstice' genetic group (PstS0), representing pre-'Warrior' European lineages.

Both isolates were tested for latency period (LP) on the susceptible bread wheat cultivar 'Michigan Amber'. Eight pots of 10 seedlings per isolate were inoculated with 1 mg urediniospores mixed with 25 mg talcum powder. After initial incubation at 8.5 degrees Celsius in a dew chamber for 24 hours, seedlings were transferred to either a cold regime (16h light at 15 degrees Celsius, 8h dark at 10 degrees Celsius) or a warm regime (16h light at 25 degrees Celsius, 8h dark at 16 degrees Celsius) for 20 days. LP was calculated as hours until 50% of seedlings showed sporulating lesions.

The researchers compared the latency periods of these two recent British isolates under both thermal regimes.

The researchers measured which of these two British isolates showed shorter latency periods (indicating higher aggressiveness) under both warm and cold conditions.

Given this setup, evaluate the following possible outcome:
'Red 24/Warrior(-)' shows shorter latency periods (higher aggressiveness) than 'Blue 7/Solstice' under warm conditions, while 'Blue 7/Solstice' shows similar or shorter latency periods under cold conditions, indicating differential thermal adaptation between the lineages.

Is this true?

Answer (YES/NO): NO